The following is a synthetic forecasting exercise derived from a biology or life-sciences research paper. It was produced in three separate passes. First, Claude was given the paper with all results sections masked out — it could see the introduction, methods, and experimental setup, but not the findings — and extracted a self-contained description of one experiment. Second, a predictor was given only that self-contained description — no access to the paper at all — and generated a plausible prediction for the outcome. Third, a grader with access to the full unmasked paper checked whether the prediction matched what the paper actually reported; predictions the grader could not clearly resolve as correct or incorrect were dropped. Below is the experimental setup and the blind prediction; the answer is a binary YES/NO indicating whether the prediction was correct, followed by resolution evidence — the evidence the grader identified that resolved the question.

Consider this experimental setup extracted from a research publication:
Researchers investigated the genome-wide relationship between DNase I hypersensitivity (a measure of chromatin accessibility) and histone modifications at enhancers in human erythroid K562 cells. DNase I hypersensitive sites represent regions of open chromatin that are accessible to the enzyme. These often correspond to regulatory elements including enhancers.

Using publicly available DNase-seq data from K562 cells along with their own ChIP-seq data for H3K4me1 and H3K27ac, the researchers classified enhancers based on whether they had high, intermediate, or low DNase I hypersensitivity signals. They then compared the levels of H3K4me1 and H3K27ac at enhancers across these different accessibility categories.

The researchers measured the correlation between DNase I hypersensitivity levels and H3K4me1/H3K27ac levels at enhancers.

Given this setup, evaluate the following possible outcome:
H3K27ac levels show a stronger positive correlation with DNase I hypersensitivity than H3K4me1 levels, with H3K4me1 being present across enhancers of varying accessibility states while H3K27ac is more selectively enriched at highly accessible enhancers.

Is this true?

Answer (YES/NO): NO